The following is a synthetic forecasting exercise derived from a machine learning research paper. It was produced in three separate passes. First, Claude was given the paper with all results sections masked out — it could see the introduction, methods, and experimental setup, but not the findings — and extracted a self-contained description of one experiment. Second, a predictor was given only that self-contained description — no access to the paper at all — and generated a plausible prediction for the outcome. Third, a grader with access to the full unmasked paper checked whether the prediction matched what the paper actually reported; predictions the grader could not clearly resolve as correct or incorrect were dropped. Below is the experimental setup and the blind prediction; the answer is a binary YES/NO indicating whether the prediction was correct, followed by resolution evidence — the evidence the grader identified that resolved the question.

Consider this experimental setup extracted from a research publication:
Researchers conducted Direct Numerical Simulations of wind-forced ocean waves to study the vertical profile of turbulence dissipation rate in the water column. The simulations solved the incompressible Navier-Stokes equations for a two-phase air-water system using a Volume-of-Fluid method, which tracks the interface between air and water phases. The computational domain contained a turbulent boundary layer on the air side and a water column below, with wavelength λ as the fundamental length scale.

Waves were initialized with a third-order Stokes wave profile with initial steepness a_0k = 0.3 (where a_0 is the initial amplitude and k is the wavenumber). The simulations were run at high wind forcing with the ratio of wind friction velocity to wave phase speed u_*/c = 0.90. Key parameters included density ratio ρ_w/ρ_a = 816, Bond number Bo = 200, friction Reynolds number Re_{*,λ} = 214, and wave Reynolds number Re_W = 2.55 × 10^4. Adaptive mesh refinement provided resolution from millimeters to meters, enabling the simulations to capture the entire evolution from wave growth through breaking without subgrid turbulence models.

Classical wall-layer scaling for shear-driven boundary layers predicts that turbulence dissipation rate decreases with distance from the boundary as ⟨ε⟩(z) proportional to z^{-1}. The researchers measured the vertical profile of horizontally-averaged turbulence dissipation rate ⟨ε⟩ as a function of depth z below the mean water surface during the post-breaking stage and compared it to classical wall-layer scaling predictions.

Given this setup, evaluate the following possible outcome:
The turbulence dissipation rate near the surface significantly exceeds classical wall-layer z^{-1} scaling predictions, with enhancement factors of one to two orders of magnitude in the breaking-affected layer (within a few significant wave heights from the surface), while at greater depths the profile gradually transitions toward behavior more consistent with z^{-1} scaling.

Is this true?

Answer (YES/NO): NO